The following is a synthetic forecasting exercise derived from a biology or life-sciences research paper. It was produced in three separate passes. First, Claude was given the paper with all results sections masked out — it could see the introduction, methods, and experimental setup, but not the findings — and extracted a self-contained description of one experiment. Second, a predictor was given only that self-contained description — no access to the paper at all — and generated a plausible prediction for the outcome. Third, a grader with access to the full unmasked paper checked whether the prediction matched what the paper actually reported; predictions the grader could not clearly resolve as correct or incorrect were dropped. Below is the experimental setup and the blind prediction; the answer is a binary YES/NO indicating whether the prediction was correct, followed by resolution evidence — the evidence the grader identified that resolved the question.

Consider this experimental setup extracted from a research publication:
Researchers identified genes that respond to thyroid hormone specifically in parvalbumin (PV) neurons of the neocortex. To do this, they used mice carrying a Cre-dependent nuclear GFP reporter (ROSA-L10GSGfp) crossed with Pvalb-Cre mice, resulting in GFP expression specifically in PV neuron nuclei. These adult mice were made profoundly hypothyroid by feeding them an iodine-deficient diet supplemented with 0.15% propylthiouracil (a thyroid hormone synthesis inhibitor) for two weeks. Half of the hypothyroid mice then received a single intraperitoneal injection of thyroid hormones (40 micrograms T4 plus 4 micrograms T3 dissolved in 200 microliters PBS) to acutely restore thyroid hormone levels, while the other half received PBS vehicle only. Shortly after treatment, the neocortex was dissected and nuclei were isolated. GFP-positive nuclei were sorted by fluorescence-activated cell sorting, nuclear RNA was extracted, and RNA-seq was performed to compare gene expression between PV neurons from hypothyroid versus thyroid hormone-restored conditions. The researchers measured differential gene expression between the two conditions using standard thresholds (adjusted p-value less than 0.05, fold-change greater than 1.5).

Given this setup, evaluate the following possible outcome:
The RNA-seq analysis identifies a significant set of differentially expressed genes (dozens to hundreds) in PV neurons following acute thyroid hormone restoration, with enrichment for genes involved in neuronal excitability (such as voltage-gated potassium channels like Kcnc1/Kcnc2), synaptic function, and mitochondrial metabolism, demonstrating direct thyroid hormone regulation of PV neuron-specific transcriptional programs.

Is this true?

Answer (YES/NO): NO